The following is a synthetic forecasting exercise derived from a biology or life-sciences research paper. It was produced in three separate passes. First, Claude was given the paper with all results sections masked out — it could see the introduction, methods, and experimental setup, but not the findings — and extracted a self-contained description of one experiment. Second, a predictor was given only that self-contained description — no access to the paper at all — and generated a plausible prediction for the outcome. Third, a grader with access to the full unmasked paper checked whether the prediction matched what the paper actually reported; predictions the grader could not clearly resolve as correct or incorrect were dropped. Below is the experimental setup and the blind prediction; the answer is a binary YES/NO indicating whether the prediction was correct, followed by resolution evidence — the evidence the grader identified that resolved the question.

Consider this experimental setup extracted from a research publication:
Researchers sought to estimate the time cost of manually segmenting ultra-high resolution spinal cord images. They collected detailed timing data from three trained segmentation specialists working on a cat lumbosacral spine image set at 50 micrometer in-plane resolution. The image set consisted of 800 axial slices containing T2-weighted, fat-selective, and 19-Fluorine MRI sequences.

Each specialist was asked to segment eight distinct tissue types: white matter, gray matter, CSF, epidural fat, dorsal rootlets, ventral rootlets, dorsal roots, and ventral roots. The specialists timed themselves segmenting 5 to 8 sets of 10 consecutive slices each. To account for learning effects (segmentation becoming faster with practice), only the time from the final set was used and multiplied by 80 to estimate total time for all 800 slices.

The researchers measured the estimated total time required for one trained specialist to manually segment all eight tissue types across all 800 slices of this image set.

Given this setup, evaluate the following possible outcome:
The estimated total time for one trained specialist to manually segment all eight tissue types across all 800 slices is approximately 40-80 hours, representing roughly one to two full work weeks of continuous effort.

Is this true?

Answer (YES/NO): NO